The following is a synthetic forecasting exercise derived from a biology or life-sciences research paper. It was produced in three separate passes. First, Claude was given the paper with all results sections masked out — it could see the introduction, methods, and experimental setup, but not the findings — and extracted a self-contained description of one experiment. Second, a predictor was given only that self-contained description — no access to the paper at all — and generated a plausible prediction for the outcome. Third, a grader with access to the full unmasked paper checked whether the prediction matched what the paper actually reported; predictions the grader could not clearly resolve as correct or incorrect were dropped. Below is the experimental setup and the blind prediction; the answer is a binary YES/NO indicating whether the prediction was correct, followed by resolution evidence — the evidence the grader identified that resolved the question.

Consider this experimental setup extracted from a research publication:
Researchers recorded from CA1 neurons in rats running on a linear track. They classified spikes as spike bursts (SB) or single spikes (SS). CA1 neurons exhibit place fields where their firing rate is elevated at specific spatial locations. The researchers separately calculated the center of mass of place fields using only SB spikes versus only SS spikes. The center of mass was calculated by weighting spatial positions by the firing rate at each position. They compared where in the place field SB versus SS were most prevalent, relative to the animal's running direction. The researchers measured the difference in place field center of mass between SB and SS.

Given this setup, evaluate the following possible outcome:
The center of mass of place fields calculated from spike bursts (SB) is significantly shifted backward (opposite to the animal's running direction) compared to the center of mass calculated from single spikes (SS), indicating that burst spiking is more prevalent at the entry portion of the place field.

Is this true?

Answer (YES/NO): YES